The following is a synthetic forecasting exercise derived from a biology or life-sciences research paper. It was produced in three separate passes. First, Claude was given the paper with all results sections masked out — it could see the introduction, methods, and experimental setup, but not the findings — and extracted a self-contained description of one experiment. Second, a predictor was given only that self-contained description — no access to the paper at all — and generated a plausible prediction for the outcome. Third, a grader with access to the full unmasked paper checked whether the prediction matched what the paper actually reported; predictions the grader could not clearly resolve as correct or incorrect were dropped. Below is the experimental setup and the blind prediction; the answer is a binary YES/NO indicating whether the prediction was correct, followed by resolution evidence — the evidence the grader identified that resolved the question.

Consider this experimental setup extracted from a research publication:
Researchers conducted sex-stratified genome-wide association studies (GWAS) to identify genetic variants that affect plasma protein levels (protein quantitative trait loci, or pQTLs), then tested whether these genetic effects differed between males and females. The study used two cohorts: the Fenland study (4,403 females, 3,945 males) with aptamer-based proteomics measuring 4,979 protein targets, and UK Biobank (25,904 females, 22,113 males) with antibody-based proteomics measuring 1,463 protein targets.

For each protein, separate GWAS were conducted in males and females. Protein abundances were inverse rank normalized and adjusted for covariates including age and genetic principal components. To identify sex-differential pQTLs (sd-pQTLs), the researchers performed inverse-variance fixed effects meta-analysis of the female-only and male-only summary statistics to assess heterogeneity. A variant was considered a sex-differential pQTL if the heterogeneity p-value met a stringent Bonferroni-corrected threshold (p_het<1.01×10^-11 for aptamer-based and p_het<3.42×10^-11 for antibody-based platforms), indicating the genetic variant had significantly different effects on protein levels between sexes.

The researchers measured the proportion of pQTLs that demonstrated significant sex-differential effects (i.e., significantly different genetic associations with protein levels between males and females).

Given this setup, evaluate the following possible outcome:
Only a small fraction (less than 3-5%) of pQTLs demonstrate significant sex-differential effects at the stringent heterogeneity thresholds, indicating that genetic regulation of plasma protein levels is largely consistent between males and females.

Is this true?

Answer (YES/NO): YES